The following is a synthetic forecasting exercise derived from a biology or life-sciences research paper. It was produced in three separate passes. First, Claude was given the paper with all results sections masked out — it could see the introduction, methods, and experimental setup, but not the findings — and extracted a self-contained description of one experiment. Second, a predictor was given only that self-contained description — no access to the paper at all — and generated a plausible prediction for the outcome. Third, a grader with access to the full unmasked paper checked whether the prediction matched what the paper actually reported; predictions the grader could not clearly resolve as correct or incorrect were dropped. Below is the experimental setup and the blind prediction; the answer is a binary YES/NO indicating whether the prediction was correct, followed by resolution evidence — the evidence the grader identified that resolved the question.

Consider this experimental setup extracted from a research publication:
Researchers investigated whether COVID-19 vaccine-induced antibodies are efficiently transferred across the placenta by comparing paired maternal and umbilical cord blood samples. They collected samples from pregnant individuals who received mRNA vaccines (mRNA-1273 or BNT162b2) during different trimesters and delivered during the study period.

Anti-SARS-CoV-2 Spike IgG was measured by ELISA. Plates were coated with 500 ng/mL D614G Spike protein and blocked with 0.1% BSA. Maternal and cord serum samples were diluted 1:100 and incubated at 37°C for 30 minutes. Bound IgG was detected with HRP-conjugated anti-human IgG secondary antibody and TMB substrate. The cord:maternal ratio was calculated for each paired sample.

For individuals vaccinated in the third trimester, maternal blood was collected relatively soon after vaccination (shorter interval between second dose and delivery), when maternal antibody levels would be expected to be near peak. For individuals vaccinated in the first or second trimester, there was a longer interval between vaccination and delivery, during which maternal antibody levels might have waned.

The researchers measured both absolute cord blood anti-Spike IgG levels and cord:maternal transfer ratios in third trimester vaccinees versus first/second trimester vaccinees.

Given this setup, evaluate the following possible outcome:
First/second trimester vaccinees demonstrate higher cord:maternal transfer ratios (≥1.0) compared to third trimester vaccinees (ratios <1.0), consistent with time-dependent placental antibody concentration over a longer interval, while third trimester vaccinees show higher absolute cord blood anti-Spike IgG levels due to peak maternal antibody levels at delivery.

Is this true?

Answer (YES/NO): NO